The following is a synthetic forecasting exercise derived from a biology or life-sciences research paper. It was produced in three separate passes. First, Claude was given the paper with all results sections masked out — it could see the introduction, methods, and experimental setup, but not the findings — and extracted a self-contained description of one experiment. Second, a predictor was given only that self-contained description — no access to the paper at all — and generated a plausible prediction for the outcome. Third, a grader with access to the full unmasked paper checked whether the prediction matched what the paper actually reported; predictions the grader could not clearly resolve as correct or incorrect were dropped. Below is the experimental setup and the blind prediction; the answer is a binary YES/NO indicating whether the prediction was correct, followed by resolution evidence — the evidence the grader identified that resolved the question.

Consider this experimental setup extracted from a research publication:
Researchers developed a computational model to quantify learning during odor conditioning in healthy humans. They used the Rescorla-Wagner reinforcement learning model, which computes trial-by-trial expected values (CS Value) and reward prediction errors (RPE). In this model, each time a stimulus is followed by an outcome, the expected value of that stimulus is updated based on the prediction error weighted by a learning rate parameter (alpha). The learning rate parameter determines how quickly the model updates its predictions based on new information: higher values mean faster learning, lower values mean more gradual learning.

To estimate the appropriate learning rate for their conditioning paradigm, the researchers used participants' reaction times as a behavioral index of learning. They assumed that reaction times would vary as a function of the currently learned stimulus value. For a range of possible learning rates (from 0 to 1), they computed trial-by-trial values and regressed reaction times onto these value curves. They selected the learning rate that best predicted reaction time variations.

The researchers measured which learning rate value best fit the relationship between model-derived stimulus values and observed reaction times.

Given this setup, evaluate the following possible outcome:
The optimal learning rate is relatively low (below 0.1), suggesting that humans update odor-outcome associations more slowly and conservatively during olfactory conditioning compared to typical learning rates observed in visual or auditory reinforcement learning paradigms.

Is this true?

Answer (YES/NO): NO